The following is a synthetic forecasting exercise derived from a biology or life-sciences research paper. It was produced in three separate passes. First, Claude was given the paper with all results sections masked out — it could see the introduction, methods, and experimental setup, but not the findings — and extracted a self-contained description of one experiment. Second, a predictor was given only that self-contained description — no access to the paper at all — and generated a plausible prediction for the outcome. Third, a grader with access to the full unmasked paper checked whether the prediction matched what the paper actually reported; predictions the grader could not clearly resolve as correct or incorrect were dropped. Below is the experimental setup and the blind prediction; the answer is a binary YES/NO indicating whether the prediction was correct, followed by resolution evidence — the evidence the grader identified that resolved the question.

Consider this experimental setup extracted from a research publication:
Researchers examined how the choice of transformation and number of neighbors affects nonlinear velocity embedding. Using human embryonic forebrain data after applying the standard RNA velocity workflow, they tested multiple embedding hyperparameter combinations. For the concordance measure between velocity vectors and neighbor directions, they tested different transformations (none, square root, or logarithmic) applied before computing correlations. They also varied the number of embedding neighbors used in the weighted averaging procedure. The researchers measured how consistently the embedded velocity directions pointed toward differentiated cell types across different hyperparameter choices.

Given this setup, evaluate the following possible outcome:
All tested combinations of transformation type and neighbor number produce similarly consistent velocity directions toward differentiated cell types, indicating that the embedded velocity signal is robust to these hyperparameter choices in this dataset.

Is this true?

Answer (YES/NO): NO